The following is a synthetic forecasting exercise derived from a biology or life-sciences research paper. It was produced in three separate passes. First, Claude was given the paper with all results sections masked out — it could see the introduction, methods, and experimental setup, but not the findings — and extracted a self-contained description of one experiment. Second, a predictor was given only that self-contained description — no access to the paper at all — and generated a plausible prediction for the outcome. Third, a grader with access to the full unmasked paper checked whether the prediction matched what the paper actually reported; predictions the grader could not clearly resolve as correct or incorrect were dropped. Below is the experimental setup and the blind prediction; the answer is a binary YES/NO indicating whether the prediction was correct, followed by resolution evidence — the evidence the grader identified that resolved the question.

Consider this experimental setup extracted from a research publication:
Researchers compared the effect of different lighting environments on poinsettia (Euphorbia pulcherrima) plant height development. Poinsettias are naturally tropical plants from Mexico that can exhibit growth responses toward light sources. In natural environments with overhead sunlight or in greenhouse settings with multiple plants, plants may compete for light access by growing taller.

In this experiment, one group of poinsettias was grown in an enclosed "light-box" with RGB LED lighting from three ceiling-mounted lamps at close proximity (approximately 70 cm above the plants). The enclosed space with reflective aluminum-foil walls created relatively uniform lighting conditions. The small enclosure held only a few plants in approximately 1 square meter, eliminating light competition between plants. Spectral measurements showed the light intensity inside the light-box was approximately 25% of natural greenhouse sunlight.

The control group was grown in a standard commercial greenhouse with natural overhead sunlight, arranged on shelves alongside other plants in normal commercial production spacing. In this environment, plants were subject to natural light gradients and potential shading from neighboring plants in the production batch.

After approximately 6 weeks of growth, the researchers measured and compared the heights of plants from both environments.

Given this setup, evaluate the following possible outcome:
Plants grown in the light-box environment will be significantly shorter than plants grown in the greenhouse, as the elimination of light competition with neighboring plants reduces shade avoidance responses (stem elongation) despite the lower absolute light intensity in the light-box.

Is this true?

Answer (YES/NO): NO